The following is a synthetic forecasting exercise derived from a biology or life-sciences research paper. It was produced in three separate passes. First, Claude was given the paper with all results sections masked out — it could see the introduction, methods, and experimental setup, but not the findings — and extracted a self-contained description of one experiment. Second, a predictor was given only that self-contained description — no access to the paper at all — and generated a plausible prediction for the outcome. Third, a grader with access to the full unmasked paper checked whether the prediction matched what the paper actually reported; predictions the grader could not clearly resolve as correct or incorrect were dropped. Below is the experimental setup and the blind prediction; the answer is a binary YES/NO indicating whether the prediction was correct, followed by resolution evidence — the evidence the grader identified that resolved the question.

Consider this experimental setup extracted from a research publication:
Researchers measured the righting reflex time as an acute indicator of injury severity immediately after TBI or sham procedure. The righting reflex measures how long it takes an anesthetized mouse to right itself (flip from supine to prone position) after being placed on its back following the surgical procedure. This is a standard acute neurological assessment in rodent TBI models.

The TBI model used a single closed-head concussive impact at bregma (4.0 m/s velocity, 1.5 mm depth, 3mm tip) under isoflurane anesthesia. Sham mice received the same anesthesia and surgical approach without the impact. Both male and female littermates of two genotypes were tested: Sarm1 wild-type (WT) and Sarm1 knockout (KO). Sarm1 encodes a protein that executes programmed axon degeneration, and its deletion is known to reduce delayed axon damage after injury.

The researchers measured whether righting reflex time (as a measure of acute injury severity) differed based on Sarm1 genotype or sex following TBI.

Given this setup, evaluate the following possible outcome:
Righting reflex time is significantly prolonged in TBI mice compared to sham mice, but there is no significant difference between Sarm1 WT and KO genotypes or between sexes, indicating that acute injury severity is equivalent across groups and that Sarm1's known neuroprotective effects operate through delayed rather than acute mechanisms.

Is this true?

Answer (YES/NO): YES